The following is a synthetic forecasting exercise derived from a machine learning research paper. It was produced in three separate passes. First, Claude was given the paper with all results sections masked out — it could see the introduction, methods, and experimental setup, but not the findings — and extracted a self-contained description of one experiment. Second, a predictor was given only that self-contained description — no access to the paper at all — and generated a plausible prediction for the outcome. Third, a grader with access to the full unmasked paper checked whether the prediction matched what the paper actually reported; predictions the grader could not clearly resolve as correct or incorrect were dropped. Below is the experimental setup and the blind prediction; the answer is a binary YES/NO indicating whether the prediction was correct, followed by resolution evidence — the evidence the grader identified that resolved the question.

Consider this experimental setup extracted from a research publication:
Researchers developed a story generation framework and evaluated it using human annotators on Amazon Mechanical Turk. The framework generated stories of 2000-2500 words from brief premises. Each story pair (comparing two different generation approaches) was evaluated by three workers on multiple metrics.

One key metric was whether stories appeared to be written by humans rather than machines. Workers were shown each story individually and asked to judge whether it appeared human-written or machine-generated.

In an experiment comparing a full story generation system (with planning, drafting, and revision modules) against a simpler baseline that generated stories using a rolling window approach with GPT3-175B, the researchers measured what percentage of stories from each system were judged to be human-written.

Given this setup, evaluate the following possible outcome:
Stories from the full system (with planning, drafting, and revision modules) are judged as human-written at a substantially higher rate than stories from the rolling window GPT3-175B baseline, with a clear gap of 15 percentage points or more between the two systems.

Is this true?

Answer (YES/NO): NO